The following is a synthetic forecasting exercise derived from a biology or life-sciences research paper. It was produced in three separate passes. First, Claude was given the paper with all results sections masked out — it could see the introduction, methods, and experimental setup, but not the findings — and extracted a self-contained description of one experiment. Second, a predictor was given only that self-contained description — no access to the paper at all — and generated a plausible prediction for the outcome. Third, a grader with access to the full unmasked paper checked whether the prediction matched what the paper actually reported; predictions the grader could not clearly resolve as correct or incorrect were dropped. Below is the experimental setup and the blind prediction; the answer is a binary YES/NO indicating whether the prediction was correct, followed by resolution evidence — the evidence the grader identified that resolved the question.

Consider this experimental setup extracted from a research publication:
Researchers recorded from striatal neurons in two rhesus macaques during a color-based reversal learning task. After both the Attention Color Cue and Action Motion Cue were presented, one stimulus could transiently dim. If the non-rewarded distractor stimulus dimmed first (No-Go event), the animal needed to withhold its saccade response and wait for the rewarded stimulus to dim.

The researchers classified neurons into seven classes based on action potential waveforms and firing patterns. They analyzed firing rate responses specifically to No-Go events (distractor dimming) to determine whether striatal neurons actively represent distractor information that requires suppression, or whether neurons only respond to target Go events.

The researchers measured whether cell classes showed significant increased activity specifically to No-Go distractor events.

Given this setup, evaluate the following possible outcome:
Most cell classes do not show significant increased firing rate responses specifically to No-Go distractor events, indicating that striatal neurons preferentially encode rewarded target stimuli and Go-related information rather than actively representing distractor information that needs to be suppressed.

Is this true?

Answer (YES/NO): NO